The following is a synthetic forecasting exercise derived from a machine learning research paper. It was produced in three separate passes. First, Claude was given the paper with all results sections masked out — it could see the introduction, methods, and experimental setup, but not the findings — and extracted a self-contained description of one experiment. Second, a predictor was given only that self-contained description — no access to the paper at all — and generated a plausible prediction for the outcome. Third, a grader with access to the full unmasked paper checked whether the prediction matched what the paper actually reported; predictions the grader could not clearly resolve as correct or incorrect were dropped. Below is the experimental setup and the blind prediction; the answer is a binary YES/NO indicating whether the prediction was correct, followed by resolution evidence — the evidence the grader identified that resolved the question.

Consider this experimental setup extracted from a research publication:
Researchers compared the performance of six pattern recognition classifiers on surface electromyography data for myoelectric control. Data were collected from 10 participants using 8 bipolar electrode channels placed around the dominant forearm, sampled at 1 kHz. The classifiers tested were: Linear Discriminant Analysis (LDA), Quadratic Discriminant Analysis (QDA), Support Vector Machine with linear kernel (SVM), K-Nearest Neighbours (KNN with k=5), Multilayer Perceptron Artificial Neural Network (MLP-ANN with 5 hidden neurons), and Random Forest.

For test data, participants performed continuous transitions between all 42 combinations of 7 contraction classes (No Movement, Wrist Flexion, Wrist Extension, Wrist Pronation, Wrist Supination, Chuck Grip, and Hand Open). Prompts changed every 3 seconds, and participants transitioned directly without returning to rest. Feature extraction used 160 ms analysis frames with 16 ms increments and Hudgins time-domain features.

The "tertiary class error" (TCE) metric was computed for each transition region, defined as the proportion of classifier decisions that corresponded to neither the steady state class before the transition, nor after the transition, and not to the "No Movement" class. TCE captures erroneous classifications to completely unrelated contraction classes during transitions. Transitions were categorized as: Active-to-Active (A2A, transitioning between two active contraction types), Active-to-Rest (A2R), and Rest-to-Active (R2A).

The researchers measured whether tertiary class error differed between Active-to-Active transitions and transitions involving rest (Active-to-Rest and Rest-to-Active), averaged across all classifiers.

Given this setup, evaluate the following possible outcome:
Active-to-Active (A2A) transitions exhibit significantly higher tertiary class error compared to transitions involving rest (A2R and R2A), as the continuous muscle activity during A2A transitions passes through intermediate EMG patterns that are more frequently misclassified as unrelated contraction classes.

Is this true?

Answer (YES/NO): YES